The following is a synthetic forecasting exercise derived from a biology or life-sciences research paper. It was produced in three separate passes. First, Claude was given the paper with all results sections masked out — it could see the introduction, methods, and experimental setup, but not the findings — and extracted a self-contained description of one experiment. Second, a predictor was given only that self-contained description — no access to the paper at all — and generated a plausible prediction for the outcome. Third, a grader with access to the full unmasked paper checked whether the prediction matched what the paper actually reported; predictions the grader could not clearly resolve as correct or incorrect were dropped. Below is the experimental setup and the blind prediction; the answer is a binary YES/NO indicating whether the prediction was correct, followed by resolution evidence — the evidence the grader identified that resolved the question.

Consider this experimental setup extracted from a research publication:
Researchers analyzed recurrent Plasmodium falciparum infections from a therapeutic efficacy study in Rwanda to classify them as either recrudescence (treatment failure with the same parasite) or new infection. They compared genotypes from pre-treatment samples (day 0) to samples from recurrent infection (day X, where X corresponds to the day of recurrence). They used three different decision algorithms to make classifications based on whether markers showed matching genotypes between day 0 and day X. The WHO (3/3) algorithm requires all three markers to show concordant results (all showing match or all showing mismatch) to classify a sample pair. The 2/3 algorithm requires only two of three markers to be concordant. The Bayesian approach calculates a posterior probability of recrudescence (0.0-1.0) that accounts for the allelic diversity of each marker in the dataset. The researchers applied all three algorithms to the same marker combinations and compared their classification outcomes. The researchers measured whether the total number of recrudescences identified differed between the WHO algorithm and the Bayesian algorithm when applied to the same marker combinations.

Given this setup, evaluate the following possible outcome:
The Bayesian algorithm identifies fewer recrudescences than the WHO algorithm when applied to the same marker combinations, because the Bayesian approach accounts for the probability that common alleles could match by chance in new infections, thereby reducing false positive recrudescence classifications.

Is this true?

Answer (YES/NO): NO